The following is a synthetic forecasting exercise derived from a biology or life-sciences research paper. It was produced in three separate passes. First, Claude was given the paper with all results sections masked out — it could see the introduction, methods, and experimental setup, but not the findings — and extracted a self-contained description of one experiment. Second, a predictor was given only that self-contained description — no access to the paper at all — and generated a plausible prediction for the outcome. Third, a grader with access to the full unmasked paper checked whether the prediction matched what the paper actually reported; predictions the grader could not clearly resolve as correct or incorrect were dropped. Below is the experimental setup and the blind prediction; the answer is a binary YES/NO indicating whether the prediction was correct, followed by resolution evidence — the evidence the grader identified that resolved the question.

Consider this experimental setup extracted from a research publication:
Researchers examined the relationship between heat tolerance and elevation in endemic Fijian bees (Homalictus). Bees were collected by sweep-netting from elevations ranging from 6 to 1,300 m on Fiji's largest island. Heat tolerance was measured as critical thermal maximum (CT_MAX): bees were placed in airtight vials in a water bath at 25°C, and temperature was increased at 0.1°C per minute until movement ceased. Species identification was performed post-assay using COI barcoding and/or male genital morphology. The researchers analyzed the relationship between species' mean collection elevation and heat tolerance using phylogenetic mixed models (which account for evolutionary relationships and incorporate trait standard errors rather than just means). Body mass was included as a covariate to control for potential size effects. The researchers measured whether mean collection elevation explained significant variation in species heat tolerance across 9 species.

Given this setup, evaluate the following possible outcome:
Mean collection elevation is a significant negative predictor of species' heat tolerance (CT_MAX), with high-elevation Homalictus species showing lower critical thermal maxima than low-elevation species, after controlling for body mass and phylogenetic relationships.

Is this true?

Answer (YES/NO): YES